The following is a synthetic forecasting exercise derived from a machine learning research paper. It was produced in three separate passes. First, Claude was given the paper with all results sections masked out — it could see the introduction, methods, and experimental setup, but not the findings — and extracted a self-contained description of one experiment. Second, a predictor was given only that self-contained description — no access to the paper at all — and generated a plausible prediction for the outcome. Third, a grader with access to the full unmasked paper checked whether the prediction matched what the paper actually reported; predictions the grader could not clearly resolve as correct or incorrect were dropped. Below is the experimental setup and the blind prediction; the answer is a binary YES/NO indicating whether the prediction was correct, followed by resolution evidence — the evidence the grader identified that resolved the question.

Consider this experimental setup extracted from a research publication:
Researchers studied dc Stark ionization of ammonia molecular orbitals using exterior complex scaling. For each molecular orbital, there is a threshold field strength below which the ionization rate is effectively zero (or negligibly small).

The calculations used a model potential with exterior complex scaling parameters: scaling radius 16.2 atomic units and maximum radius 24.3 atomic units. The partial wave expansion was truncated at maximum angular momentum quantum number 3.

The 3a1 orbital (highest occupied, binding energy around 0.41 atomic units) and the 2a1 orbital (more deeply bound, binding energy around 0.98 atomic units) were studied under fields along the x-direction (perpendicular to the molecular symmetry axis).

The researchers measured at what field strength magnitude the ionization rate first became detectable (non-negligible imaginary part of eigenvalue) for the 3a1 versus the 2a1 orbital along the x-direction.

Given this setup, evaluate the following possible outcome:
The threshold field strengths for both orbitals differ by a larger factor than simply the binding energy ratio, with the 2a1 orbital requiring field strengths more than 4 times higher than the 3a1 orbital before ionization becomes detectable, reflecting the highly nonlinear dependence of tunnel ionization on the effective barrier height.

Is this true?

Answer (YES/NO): NO